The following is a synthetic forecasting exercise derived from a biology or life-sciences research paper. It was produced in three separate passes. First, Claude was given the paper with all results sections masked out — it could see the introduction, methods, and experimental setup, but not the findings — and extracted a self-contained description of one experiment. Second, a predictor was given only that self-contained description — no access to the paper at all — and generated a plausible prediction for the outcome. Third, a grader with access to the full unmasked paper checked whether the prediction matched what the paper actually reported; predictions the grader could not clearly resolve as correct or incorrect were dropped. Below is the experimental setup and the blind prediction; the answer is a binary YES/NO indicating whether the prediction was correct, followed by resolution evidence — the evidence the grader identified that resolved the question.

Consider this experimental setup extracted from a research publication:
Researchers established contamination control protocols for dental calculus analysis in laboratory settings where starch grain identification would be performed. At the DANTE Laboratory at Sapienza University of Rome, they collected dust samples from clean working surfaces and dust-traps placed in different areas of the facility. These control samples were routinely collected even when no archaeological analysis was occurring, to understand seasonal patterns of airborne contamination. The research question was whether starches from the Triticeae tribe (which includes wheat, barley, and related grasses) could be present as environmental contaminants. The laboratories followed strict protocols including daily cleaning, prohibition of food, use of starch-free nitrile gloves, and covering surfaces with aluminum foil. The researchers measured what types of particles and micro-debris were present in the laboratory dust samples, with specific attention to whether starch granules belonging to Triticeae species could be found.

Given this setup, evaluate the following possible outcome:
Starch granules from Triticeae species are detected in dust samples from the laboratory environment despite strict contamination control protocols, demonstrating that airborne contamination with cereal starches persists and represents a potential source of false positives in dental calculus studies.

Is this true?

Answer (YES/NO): NO